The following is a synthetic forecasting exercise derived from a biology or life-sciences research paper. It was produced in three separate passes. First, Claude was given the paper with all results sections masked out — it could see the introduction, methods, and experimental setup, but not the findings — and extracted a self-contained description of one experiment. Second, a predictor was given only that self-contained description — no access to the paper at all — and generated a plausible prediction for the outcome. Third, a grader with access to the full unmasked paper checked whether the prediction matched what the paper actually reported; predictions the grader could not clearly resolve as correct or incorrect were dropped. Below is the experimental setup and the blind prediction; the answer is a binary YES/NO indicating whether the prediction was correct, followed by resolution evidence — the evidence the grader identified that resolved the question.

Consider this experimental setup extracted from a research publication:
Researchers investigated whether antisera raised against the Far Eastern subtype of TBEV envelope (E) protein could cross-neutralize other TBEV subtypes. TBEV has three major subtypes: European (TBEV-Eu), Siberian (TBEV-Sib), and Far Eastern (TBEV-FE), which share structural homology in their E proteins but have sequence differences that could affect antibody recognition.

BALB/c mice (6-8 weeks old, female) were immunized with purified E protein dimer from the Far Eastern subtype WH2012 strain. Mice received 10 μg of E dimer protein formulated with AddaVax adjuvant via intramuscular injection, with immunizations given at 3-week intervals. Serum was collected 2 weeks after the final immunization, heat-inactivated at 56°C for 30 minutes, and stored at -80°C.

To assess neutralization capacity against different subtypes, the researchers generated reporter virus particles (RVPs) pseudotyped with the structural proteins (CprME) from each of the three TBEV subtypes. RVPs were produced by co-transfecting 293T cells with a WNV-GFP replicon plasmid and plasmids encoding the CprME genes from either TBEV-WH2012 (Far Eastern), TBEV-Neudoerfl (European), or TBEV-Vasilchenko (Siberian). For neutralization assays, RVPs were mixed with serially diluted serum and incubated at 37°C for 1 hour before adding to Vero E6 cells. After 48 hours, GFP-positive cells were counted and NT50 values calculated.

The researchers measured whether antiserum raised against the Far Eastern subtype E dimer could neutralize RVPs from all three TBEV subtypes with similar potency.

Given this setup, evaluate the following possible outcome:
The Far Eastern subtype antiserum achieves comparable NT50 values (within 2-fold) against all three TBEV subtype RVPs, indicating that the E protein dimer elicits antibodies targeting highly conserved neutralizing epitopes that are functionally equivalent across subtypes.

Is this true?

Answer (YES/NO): NO